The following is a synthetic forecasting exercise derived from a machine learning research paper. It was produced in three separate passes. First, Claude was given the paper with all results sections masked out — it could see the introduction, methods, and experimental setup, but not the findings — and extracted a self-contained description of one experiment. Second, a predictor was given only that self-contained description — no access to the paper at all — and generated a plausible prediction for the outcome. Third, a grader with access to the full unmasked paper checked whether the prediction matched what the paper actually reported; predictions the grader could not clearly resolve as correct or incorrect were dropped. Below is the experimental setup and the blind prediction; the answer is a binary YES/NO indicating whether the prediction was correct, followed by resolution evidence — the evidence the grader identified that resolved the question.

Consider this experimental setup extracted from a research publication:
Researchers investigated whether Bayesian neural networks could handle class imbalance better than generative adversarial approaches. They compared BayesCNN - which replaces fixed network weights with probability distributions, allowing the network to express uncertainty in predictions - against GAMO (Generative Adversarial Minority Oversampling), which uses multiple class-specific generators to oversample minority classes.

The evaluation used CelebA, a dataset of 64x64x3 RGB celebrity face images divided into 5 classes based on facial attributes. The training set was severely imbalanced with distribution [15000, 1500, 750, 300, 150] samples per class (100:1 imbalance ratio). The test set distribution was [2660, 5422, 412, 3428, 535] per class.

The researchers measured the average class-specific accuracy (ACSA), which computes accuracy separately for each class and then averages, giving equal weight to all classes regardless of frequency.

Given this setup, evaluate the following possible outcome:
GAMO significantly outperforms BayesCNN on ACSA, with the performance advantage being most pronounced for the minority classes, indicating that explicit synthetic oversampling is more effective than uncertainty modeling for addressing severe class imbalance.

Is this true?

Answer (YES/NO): YES